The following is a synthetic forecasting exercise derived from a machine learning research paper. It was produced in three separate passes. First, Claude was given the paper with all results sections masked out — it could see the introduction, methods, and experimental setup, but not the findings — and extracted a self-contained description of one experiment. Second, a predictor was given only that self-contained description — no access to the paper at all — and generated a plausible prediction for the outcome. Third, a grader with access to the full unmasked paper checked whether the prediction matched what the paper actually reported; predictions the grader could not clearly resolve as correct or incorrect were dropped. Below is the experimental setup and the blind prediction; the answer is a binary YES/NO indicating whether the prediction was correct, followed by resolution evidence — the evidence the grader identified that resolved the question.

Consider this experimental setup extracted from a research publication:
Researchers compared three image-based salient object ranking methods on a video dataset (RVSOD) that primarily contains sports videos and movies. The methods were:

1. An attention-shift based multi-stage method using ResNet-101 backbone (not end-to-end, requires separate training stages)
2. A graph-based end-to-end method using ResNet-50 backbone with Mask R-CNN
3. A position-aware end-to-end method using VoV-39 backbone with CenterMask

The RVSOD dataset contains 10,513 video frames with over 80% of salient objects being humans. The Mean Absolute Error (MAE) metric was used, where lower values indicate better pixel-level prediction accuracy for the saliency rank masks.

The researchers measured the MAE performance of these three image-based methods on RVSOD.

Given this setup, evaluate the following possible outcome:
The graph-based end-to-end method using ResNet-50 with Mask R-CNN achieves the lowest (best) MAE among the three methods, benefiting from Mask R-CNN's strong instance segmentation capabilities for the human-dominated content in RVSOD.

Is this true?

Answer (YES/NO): YES